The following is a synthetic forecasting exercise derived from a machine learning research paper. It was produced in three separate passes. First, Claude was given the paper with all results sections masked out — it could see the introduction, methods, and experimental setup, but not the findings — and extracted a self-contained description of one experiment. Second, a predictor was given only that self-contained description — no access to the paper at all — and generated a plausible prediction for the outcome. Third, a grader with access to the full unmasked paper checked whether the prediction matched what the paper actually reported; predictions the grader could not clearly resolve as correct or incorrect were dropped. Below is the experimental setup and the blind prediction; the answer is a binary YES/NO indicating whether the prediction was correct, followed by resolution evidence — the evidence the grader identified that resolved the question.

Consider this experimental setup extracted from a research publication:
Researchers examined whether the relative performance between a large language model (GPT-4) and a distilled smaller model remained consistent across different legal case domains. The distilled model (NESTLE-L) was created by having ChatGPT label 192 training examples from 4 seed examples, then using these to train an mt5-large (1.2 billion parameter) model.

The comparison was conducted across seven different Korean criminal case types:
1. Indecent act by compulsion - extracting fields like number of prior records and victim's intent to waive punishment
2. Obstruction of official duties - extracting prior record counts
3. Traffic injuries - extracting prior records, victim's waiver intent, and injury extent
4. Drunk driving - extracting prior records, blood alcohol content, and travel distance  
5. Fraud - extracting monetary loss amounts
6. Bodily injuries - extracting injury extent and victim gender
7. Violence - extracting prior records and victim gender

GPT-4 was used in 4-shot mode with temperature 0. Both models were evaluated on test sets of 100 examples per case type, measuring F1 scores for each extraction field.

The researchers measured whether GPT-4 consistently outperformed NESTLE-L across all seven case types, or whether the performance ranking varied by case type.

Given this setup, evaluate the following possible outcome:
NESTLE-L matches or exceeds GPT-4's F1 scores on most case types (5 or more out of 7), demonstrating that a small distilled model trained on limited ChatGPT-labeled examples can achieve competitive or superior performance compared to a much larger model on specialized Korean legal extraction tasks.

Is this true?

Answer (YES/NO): NO